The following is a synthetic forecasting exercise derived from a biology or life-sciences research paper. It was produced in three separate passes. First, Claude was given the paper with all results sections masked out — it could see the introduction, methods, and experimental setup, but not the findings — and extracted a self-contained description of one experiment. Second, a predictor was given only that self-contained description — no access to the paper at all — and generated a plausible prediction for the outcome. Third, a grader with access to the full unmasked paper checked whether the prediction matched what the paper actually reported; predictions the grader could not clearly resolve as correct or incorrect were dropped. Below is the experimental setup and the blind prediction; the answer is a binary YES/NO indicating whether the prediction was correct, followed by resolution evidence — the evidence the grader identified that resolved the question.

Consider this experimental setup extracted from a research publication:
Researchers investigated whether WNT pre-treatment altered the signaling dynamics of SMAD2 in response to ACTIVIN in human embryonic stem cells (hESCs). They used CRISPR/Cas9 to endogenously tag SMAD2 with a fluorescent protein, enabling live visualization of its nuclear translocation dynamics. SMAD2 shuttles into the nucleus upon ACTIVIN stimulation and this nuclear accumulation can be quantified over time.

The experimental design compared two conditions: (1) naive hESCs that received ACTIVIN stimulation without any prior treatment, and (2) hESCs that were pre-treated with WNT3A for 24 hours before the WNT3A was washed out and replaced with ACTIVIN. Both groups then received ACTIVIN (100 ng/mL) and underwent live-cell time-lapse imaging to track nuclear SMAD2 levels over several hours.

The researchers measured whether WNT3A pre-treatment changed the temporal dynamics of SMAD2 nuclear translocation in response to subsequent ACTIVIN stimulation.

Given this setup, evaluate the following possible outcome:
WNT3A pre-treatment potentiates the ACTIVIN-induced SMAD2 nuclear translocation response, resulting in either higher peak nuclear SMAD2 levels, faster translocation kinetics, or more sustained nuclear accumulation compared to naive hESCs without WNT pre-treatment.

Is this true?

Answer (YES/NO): NO